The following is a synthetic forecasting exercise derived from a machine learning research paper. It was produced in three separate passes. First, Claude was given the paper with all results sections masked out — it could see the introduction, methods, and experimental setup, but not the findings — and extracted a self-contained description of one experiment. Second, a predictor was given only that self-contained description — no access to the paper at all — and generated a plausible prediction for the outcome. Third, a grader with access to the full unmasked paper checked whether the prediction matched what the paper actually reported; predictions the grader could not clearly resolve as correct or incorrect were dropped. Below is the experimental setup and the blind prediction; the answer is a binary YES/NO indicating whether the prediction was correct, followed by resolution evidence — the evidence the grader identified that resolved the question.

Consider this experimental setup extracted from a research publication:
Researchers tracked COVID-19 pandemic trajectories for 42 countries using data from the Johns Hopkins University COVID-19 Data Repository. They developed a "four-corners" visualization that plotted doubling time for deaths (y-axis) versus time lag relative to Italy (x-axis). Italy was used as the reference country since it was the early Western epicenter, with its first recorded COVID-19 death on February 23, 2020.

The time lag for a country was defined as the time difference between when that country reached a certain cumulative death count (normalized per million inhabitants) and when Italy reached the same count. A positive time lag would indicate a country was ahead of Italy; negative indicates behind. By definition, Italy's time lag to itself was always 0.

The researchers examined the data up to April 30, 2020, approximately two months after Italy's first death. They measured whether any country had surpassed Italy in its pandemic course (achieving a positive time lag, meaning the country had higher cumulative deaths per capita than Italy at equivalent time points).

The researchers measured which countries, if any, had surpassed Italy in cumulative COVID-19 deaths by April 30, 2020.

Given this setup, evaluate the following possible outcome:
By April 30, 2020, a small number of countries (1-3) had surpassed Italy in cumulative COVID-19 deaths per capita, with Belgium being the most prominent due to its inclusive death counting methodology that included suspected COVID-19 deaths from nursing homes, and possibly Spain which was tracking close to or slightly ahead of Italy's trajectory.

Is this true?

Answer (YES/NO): NO